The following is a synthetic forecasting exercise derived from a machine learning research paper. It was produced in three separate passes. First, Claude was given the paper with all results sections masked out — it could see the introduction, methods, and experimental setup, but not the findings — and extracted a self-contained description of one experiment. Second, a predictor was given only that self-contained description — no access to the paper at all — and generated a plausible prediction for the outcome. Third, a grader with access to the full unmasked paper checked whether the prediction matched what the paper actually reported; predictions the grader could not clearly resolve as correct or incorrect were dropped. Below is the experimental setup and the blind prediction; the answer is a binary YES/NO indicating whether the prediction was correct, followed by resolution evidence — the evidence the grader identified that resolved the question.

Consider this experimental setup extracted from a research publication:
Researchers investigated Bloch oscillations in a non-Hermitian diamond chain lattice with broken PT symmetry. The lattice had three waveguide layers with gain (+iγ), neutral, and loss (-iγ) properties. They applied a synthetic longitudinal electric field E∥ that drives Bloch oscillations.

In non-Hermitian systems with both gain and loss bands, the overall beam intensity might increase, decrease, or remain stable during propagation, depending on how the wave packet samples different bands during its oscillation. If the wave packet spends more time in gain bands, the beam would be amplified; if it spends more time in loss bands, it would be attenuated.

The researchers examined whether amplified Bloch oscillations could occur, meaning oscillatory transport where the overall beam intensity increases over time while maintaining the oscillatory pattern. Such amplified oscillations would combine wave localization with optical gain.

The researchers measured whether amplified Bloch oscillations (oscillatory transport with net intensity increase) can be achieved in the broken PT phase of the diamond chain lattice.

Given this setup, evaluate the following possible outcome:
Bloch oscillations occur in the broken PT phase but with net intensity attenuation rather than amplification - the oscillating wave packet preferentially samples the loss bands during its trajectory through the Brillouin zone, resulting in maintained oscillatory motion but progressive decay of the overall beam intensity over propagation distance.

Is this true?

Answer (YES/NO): NO